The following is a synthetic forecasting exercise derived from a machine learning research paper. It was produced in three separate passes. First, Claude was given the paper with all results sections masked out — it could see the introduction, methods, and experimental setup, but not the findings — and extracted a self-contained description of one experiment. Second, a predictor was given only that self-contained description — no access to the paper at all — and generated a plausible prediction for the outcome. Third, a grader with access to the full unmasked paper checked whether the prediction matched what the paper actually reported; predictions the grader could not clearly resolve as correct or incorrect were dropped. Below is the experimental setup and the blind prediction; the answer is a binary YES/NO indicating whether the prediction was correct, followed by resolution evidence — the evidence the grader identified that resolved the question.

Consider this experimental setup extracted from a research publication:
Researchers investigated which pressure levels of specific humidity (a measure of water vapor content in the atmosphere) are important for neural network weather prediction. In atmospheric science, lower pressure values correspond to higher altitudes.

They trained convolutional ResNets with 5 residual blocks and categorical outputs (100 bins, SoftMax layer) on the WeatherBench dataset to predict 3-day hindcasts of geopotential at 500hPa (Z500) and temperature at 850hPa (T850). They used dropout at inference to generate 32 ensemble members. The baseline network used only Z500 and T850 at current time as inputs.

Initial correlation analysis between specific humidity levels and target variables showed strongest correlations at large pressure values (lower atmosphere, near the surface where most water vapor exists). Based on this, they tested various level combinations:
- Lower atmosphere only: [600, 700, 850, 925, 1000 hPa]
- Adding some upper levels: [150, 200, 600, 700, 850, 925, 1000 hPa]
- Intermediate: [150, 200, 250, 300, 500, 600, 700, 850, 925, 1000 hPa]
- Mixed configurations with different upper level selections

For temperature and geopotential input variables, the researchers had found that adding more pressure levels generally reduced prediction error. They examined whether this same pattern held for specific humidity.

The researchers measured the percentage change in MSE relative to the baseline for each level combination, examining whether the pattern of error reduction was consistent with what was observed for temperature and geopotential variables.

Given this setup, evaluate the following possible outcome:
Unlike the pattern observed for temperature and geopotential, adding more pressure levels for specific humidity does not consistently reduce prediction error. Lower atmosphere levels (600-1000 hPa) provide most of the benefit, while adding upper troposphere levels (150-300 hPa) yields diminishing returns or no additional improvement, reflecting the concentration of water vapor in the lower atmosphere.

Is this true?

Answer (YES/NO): NO